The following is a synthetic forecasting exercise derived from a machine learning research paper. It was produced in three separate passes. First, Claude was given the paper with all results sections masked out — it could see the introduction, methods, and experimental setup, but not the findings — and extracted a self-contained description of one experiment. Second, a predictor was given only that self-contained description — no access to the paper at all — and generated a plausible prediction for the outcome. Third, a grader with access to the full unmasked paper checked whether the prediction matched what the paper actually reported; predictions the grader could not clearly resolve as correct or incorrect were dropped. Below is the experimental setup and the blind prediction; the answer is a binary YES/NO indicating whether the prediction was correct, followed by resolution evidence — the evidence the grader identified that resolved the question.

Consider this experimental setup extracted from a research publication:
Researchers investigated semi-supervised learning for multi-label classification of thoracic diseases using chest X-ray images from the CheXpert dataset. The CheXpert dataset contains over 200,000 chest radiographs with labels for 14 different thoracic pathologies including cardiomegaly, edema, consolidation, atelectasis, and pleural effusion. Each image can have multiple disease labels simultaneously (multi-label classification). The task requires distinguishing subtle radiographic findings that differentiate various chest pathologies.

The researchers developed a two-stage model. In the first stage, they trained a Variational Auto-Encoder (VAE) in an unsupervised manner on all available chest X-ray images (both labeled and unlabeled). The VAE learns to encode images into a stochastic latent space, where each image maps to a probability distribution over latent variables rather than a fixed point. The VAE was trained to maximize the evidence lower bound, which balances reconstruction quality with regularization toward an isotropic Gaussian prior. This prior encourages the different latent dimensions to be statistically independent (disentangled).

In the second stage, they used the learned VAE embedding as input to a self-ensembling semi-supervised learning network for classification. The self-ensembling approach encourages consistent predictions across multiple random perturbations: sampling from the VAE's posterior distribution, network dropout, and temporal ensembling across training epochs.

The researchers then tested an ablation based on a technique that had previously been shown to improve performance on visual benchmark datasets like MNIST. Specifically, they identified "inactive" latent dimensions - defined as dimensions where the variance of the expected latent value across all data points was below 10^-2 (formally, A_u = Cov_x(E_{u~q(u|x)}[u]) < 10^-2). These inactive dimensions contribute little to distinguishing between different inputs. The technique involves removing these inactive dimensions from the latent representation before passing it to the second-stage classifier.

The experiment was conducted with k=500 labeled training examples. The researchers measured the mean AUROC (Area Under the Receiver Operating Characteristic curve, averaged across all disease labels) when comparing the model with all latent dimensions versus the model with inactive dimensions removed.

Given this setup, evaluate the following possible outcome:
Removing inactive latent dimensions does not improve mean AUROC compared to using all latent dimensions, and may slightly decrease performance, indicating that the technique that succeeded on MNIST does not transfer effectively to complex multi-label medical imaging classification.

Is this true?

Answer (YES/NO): YES